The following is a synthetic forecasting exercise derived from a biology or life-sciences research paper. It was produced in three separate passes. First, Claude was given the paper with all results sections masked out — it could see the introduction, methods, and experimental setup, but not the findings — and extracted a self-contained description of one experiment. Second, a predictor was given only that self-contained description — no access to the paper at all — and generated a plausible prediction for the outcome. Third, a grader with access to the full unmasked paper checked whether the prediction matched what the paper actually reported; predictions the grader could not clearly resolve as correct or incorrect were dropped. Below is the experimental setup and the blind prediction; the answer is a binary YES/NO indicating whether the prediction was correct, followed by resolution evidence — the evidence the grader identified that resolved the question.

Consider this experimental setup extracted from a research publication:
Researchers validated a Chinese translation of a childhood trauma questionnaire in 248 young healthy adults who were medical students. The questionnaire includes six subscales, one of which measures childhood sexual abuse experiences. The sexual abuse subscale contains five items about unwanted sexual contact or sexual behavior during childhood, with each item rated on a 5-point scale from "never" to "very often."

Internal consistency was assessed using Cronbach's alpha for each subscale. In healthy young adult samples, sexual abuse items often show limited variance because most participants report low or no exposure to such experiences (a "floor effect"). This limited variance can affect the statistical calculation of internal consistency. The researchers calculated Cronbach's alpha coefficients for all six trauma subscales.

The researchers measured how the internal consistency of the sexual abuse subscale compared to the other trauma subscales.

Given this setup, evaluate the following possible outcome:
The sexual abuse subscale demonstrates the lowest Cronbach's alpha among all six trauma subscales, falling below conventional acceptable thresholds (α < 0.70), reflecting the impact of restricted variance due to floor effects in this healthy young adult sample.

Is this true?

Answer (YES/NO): NO